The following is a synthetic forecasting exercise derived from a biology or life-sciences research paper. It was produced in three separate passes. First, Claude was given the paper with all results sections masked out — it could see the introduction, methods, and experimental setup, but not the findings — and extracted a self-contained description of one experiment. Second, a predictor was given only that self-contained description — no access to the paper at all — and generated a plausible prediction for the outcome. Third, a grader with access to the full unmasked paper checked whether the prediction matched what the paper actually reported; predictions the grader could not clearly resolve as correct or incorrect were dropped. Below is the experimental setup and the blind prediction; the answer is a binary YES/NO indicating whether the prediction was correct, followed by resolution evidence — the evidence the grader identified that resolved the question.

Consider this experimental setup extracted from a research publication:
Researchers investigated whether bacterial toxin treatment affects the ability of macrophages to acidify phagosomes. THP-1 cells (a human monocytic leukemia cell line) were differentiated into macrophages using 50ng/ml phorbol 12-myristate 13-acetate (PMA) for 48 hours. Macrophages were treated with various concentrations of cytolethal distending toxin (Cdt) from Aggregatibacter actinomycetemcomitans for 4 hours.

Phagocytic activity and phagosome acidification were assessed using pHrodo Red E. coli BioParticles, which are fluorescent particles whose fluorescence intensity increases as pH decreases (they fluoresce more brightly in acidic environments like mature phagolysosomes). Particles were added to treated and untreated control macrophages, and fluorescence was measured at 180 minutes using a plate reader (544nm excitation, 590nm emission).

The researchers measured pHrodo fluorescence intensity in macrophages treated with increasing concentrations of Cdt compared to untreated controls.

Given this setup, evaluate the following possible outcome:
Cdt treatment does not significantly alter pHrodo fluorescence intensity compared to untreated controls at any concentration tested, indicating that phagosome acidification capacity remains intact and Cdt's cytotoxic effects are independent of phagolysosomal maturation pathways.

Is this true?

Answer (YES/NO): NO